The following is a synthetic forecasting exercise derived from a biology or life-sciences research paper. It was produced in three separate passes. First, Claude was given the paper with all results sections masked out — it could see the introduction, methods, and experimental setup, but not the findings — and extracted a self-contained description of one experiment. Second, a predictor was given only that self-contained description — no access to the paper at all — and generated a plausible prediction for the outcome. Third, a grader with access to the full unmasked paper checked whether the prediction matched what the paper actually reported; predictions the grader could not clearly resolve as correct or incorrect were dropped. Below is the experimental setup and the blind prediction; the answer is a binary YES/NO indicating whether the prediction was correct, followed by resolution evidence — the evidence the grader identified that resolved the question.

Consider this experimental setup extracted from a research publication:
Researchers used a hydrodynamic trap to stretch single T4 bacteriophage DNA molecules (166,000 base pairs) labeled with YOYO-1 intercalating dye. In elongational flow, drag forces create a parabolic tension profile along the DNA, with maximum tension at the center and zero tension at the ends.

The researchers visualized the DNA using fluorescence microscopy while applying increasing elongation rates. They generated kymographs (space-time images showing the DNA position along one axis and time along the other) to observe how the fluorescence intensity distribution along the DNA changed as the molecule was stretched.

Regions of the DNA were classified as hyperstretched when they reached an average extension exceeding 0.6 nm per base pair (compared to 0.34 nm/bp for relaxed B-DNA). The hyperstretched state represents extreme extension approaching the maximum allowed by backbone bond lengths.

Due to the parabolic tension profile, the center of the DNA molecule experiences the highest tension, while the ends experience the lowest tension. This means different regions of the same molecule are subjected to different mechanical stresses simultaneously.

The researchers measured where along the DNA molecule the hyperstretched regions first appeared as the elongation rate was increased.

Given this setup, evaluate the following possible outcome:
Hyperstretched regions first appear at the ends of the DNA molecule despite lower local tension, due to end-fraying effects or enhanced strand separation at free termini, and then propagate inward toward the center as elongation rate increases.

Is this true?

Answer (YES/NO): NO